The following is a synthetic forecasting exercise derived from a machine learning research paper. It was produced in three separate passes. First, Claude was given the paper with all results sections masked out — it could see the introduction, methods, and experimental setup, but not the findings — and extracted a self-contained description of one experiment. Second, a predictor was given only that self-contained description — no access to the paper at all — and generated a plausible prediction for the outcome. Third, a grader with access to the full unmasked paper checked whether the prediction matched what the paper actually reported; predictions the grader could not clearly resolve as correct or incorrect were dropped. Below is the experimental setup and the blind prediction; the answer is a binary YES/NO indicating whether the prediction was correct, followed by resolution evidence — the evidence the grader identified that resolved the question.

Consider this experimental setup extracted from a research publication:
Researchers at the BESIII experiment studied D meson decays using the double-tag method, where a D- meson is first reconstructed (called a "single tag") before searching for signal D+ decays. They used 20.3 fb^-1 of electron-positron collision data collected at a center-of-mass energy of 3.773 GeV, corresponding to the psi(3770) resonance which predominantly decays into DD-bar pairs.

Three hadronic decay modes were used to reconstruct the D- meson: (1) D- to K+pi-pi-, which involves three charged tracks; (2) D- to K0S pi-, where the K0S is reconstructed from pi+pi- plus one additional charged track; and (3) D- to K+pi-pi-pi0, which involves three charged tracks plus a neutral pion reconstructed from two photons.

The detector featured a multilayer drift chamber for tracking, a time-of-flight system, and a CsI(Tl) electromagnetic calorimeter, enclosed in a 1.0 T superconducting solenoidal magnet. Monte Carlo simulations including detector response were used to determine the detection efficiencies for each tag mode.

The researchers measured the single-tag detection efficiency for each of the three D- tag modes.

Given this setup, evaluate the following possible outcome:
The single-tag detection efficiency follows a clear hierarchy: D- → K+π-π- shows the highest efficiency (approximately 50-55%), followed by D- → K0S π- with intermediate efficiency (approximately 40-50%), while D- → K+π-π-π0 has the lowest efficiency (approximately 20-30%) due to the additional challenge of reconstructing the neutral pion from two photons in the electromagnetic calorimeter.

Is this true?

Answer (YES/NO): NO